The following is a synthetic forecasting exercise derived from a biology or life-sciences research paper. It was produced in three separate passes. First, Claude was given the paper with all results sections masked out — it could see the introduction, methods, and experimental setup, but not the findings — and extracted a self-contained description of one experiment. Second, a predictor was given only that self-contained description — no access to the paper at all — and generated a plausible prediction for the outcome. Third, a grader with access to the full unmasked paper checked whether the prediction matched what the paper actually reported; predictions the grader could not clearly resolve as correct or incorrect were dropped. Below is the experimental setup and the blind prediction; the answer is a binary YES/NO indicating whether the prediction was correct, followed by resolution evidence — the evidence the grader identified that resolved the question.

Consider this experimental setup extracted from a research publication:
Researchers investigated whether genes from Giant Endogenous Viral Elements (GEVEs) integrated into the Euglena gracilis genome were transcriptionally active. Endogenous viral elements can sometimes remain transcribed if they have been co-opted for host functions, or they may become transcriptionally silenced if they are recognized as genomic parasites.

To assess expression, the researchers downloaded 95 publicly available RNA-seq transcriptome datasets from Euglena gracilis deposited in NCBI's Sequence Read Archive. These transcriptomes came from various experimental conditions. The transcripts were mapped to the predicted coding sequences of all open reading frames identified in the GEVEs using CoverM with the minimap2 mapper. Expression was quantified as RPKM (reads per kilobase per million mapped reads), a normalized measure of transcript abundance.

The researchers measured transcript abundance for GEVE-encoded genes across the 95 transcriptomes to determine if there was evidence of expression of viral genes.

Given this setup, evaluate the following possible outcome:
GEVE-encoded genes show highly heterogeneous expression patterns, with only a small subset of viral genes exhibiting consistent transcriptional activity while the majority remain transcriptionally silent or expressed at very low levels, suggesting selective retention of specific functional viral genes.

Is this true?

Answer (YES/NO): NO